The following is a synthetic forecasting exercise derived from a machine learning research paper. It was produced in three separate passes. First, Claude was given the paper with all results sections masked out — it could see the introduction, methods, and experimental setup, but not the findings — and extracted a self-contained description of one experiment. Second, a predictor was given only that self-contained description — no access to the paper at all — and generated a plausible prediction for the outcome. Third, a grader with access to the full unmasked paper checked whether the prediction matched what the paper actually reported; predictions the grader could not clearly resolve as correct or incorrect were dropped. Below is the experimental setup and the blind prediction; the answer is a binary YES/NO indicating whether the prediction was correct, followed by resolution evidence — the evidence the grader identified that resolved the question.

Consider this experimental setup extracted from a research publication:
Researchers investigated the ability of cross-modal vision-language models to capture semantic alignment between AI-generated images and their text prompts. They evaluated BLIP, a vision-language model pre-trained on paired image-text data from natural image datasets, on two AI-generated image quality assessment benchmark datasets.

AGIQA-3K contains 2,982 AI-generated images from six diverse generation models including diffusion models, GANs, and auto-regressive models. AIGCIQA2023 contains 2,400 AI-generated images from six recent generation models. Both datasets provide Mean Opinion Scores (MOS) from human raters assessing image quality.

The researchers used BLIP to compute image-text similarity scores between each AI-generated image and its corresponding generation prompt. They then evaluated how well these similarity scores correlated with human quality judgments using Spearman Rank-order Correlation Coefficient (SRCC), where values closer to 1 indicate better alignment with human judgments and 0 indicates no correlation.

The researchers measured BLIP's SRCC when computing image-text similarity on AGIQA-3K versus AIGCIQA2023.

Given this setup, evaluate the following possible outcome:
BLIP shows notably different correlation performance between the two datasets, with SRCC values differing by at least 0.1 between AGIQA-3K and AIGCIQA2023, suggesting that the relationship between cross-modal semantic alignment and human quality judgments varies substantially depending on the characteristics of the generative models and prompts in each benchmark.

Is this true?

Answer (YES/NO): YES